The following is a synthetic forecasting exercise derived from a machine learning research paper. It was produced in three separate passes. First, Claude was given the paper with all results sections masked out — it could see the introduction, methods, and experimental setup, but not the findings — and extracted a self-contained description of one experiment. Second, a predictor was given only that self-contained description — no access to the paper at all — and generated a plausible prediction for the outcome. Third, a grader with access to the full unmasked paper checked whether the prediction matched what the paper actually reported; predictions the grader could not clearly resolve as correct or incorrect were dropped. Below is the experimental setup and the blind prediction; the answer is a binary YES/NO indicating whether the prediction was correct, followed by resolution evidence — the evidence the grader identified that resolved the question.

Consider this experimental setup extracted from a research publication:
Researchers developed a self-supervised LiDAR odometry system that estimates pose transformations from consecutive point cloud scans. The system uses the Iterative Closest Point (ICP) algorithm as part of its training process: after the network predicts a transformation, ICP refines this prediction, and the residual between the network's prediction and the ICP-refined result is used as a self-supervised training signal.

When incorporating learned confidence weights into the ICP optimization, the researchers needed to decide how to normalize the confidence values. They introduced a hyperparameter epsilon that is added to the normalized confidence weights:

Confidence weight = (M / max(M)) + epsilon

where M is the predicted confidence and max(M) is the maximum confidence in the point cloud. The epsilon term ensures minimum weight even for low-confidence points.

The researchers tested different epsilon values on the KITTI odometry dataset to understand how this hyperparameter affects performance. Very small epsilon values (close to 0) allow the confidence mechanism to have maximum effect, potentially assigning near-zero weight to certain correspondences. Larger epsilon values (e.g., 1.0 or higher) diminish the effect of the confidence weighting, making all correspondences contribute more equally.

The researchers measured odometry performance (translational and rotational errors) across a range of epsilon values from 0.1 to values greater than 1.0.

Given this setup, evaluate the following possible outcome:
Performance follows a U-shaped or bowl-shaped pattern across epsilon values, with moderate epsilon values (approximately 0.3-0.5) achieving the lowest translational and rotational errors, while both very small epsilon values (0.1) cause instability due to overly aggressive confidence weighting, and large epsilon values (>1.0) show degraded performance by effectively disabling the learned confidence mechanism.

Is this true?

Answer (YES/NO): NO